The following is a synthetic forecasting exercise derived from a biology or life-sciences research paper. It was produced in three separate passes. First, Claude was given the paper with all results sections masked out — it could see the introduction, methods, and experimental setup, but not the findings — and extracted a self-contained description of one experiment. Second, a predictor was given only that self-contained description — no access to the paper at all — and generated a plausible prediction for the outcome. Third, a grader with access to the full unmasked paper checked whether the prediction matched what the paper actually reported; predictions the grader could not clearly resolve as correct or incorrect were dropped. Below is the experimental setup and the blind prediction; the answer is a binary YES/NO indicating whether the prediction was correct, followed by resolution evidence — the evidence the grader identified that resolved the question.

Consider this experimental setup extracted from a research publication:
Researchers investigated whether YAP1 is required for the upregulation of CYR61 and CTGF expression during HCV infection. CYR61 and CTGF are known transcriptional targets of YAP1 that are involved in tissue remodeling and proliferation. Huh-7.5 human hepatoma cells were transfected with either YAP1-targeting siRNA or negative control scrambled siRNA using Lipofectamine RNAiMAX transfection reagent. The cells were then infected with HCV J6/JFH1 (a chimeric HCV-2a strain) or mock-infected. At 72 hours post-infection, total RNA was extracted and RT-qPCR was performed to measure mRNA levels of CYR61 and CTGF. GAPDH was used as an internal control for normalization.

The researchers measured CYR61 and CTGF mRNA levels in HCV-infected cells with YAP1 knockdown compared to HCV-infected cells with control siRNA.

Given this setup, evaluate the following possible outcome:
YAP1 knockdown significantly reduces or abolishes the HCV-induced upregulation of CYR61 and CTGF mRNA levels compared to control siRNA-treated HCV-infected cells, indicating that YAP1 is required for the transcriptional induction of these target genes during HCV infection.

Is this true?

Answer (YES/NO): YES